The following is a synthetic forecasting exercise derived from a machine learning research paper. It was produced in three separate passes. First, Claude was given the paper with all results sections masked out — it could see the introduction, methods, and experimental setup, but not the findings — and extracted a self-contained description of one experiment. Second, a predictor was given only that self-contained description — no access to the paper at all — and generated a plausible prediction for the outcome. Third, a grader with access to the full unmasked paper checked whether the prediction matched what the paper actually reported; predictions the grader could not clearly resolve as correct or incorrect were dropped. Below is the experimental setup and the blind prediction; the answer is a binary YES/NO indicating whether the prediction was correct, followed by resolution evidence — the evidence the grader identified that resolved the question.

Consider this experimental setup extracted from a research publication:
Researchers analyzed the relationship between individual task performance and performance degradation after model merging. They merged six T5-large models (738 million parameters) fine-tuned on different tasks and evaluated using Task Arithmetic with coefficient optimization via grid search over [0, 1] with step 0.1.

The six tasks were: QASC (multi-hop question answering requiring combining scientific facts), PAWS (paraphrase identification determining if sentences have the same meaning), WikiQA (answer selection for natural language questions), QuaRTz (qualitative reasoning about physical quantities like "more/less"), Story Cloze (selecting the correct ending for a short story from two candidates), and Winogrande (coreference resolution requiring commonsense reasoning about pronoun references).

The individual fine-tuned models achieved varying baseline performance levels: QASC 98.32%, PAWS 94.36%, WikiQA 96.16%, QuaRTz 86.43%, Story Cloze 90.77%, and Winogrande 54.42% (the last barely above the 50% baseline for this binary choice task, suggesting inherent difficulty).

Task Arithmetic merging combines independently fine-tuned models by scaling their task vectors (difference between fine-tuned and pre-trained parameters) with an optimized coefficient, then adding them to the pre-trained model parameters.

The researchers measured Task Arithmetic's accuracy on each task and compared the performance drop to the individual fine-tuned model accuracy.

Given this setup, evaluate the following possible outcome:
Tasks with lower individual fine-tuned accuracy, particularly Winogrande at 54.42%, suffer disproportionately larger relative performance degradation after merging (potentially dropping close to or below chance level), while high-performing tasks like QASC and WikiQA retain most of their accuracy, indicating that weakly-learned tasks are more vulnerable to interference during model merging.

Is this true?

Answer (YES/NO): NO